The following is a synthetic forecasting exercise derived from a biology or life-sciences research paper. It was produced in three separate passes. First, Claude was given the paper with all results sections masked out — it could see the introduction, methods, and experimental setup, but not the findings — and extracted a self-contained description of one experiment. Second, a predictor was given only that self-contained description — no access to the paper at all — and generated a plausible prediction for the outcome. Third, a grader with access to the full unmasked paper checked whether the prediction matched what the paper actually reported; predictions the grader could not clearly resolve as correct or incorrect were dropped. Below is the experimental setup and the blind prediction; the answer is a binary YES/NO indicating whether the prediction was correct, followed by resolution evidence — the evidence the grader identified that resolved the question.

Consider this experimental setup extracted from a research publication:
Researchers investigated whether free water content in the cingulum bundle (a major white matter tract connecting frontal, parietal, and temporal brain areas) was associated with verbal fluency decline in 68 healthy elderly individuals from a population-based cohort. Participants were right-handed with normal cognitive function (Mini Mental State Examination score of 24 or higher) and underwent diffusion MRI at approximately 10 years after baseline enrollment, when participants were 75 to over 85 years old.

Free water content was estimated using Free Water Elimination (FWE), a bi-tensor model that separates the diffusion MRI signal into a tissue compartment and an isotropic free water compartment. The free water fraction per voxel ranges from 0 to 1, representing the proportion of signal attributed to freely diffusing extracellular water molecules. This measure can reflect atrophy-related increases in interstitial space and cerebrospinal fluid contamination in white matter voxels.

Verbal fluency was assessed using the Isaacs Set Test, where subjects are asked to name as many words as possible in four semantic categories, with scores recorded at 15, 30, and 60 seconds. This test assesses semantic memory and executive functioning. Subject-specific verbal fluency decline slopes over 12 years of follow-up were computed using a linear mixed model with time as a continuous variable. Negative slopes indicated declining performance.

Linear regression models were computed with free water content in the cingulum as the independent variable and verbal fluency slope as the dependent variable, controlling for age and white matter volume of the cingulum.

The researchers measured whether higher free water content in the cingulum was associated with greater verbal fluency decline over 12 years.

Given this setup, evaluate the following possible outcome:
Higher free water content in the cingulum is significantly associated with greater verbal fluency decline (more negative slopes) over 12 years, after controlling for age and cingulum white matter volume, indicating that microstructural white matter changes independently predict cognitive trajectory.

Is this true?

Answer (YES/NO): YES